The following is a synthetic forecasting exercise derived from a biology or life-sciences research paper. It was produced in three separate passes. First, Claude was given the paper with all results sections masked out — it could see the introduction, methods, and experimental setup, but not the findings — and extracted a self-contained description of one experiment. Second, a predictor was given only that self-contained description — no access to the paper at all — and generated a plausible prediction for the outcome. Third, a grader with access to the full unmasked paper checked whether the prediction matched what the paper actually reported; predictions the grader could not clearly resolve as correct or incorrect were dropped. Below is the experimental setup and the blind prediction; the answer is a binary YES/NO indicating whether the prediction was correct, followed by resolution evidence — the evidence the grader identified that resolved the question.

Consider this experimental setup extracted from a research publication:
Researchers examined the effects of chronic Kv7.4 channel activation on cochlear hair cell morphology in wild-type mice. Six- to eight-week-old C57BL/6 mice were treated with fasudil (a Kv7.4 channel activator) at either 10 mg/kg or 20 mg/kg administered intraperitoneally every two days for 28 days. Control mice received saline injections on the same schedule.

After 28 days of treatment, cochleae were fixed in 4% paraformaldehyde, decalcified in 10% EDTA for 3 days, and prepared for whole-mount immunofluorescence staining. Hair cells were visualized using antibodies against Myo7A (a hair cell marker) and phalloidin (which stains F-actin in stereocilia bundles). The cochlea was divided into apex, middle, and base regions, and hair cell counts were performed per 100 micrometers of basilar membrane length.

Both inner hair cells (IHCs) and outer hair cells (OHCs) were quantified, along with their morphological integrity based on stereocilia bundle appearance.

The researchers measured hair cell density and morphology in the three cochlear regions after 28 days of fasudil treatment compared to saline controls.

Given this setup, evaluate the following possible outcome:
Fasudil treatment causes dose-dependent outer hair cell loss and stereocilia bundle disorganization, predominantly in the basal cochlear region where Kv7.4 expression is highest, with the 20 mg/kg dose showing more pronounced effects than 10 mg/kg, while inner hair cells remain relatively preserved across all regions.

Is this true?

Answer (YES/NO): NO